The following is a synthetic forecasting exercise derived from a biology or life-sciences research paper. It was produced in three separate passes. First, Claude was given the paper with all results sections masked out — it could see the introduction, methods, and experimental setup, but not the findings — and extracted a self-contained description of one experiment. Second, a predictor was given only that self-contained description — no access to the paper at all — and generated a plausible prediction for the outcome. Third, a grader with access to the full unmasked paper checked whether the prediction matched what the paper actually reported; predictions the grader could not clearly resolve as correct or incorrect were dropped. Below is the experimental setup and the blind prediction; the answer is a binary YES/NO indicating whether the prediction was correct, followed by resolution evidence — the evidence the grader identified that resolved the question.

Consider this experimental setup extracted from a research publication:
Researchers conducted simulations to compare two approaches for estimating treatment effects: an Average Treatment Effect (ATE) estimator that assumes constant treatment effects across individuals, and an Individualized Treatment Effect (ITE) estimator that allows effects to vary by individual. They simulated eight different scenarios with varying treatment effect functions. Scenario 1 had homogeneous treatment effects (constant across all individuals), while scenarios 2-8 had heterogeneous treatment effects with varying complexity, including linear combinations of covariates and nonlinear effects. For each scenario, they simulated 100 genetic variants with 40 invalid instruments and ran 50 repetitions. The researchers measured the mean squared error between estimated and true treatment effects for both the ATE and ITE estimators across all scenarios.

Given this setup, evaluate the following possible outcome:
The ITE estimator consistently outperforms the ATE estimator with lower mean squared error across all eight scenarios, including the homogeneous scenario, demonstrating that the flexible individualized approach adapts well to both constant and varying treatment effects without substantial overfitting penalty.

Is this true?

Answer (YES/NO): NO